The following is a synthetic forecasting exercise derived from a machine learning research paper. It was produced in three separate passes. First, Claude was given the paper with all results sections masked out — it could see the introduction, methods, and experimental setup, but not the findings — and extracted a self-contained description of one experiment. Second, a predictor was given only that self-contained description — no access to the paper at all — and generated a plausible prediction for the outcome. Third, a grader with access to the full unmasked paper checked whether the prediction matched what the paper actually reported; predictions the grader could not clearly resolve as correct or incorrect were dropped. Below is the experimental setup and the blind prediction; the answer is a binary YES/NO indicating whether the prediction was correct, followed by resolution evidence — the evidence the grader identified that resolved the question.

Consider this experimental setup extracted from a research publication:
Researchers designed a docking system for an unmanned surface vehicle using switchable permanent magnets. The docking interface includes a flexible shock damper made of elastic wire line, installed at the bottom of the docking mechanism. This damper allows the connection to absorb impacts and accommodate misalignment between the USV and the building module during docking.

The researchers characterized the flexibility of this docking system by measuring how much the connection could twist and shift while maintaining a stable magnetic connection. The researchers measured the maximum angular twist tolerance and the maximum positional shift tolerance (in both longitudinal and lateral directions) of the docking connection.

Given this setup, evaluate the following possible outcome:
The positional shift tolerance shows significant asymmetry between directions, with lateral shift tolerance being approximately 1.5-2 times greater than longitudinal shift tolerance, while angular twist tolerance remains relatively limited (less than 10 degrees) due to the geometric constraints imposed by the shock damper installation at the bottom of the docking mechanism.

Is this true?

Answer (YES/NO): NO